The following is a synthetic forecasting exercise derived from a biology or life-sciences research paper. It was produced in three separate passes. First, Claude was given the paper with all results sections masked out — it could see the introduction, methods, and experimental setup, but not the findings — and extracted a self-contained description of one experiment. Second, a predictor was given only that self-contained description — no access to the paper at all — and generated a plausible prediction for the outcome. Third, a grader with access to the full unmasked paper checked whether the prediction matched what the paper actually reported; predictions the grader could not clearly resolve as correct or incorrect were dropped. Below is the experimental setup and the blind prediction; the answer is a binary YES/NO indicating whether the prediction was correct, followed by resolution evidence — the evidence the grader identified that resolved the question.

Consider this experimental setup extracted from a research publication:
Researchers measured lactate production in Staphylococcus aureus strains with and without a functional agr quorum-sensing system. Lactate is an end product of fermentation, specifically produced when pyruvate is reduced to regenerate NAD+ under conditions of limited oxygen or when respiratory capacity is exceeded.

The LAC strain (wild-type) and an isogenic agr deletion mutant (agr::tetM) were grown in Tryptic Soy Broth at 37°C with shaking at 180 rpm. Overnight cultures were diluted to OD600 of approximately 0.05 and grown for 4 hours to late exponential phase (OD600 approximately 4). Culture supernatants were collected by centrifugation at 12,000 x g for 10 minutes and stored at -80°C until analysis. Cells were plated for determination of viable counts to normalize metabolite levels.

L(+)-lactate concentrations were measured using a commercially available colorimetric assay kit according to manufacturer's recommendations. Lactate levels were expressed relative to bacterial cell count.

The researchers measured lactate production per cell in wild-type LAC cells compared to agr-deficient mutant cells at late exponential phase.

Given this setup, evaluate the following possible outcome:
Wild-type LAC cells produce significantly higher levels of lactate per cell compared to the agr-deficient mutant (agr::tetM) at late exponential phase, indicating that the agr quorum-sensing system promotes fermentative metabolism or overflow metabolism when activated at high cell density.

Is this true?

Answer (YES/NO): NO